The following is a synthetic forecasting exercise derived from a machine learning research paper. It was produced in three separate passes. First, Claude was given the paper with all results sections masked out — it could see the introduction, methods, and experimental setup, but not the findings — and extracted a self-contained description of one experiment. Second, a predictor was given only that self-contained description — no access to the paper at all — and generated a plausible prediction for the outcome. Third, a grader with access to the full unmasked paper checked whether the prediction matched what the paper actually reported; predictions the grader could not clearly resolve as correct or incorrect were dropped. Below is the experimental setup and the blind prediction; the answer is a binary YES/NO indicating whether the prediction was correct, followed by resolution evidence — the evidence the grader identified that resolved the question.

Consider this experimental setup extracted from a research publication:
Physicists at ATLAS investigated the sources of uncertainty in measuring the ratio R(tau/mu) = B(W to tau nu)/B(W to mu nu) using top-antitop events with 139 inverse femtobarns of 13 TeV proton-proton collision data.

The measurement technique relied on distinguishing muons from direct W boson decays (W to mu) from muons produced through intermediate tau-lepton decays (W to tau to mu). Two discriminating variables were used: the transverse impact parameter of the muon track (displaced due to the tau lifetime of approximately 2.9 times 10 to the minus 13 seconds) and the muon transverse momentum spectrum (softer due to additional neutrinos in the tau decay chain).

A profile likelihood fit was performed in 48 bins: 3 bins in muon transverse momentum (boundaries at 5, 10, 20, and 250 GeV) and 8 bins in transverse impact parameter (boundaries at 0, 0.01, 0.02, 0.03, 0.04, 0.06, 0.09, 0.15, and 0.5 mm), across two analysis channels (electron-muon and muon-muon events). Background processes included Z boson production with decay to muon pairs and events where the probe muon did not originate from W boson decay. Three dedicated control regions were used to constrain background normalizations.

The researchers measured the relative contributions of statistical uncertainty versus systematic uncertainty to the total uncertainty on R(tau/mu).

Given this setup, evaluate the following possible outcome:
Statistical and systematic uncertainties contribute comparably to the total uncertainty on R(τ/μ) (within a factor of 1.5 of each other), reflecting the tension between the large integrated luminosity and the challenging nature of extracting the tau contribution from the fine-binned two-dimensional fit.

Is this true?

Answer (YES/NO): NO